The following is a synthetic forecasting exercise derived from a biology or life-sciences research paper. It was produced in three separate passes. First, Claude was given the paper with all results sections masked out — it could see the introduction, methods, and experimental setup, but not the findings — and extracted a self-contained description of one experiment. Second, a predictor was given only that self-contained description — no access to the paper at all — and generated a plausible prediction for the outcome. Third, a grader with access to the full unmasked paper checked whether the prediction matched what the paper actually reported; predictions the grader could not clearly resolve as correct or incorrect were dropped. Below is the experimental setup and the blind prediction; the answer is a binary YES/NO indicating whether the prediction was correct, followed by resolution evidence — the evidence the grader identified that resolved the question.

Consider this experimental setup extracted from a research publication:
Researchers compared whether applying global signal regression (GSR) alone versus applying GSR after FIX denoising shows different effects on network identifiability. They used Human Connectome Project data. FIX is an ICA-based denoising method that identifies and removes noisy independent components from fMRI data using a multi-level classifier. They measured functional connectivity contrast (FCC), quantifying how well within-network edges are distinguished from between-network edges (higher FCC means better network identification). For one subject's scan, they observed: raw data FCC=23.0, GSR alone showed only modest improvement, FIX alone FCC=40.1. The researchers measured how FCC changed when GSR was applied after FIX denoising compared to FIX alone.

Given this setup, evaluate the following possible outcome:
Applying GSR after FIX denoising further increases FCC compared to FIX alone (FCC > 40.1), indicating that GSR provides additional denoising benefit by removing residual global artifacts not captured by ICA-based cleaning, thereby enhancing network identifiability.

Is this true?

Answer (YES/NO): YES